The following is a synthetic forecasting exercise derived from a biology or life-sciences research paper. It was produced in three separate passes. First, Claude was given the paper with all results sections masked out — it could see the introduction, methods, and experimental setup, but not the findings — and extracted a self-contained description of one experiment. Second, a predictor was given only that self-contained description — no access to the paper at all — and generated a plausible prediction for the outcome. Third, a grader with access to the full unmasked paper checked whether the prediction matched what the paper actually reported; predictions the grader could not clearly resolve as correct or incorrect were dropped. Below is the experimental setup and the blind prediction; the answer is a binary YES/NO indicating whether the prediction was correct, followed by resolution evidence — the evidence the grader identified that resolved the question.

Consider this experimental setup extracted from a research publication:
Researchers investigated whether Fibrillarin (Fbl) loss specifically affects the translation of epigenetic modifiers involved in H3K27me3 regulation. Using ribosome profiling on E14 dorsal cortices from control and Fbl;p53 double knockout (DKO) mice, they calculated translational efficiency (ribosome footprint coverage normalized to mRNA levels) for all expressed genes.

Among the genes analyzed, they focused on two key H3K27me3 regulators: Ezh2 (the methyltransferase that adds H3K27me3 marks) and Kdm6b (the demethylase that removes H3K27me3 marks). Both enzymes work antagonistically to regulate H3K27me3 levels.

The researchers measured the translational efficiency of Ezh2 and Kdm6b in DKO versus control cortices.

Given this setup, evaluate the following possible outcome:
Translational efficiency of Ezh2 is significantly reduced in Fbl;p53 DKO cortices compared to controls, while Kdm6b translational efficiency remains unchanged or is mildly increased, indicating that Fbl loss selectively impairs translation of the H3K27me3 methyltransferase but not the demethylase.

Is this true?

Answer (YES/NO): NO